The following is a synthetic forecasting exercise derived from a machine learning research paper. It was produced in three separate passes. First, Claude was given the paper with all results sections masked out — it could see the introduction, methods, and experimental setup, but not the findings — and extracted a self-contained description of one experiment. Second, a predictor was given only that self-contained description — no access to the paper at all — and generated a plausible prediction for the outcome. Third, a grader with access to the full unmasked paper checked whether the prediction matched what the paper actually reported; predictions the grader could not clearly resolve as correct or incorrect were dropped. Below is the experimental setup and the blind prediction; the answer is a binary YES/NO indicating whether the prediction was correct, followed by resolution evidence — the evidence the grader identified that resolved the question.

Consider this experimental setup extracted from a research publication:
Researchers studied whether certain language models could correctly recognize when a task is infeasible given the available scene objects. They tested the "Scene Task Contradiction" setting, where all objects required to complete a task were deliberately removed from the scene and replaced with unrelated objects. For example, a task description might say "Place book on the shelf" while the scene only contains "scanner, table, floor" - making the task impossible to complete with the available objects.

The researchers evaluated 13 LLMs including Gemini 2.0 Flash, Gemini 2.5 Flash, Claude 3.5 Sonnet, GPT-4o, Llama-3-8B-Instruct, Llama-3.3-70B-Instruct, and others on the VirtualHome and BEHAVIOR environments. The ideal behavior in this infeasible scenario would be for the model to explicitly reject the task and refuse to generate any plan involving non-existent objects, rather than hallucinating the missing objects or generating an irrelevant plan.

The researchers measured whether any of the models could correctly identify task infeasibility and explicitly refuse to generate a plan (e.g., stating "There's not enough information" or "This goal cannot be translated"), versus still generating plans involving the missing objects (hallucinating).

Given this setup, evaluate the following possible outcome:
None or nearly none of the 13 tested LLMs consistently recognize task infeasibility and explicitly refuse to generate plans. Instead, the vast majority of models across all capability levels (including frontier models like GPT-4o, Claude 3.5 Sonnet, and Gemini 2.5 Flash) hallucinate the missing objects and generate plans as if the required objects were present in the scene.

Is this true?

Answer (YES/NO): YES